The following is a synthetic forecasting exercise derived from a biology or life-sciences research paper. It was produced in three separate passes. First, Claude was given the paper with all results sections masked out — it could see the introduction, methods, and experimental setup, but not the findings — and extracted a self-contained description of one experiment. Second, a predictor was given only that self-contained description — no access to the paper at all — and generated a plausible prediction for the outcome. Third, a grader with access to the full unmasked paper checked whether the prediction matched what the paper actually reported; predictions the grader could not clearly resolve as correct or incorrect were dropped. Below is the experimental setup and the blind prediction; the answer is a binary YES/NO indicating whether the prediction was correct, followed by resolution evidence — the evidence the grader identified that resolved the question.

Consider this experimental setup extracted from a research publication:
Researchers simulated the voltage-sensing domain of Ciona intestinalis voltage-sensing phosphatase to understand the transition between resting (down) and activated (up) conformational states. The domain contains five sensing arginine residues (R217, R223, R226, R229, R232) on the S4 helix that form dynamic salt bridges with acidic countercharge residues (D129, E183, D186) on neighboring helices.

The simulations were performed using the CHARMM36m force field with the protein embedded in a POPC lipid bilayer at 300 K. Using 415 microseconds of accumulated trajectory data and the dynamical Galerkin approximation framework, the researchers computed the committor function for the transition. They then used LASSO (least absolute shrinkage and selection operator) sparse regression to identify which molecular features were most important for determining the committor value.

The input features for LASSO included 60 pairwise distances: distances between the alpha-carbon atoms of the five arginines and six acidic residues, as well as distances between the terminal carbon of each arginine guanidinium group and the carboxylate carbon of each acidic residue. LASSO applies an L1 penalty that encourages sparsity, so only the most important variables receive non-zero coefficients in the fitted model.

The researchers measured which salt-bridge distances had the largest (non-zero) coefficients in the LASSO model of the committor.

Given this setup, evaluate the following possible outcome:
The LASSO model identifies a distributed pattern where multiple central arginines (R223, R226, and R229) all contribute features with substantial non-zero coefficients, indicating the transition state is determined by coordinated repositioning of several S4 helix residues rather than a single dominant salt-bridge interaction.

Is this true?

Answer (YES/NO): NO